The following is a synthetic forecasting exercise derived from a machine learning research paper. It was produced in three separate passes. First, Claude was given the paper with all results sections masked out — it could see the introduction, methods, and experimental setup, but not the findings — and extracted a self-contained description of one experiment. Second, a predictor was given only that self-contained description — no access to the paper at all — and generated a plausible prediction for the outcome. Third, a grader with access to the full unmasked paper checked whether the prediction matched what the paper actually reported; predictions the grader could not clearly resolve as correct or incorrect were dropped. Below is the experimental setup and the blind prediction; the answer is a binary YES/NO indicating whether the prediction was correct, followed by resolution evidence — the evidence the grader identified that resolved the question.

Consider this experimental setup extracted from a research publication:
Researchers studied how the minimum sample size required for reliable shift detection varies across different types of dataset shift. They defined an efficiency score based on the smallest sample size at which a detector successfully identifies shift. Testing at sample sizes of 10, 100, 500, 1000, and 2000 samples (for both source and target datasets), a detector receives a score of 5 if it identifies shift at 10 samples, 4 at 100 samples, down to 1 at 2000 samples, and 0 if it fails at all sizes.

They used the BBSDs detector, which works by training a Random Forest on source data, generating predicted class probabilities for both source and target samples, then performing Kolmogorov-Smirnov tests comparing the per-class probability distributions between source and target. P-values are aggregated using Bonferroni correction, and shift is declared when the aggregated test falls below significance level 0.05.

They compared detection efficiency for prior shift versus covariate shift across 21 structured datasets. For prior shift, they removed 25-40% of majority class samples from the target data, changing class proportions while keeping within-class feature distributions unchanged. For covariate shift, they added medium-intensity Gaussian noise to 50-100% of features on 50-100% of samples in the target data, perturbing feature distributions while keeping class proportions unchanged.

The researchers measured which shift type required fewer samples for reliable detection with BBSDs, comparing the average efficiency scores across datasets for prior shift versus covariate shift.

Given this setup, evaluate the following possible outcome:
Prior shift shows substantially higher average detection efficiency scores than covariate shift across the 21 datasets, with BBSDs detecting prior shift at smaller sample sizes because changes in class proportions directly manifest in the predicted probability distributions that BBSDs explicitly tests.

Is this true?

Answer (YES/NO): NO